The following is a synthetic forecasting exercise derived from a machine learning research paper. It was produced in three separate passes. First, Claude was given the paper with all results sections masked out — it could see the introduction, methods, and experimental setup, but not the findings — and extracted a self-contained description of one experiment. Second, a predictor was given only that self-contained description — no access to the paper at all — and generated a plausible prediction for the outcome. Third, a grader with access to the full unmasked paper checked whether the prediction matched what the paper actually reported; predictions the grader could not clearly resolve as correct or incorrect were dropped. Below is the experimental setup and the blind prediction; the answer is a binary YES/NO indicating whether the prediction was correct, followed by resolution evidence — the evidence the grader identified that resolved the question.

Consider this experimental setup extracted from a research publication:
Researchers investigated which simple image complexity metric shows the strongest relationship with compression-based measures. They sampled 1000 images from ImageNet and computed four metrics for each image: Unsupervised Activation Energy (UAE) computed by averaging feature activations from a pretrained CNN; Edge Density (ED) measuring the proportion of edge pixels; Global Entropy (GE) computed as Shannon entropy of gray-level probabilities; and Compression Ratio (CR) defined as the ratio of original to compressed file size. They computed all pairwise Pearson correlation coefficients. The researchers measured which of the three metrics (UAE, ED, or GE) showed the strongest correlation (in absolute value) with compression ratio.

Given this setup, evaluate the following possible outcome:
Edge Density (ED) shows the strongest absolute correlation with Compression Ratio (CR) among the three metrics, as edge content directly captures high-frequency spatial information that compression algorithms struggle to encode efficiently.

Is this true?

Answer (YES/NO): NO